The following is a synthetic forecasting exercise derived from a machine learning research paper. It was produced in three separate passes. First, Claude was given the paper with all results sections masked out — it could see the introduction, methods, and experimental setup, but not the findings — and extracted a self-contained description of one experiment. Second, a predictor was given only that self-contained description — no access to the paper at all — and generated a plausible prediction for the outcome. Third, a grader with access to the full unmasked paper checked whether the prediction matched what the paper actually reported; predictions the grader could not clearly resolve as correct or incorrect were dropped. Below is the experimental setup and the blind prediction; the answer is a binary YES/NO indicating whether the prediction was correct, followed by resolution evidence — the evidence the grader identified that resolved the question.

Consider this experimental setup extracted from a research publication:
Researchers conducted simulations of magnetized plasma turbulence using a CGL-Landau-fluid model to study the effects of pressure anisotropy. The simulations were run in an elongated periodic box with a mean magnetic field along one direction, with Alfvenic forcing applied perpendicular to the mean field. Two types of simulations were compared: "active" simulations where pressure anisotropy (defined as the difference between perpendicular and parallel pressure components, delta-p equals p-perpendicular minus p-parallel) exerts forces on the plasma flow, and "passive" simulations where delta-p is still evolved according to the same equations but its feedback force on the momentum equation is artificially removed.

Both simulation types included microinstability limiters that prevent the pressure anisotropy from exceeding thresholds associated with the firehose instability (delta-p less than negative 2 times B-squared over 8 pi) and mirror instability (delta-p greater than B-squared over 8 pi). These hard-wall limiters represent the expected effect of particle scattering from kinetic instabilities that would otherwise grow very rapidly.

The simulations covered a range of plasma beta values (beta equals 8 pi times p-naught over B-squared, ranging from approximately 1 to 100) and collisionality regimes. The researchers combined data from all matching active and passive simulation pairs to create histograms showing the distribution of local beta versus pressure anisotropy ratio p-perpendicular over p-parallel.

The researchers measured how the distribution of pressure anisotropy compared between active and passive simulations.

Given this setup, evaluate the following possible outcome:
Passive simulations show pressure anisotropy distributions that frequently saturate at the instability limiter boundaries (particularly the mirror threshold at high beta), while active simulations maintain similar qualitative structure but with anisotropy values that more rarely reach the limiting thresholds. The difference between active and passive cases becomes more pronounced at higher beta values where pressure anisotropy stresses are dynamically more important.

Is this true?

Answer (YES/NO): NO